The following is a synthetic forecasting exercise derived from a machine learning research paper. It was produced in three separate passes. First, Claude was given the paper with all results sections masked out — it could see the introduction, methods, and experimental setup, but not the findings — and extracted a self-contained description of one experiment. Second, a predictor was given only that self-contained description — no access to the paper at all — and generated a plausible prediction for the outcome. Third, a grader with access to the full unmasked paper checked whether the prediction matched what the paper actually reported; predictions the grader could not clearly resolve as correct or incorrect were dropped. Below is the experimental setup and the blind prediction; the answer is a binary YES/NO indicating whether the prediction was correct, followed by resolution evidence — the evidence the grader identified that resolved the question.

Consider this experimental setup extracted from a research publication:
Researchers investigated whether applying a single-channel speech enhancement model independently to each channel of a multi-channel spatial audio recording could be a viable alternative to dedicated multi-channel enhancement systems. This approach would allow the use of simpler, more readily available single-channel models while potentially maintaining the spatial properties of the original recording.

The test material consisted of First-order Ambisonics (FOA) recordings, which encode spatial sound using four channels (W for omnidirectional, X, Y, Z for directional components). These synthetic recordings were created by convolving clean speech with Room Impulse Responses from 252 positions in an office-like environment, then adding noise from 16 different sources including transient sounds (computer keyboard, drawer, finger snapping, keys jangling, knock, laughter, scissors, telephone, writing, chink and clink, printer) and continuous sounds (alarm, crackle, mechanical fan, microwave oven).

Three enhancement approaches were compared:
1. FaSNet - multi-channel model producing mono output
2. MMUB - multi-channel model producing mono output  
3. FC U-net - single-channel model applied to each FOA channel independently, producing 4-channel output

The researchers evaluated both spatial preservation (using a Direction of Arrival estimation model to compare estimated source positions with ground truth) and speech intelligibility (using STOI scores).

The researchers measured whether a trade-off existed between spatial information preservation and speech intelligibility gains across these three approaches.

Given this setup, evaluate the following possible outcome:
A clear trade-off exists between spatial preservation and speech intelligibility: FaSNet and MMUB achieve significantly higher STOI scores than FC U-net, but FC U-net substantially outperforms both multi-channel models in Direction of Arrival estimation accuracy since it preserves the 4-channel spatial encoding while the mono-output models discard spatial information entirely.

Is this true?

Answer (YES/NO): YES